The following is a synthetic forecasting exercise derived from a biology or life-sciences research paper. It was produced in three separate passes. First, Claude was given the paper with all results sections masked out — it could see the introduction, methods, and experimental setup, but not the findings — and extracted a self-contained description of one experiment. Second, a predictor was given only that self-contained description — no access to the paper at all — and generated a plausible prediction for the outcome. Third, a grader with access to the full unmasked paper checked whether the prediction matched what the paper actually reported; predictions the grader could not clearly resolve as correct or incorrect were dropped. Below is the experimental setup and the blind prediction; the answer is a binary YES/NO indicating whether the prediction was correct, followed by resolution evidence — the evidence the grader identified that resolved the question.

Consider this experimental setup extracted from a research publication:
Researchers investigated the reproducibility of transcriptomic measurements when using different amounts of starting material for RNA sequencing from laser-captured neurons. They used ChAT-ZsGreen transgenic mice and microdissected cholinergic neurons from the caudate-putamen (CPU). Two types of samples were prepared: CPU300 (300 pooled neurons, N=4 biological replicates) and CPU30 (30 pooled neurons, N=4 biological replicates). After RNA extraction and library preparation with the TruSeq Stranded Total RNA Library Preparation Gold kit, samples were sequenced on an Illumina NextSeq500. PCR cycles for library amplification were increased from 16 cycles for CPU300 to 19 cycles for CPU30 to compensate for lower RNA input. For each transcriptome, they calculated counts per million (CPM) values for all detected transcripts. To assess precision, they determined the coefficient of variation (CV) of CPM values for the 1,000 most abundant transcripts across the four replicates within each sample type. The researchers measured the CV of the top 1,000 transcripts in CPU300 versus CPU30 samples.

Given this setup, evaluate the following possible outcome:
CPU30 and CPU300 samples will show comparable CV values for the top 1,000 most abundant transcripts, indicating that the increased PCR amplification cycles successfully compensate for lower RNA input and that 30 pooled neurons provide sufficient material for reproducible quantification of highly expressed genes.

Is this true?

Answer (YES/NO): NO